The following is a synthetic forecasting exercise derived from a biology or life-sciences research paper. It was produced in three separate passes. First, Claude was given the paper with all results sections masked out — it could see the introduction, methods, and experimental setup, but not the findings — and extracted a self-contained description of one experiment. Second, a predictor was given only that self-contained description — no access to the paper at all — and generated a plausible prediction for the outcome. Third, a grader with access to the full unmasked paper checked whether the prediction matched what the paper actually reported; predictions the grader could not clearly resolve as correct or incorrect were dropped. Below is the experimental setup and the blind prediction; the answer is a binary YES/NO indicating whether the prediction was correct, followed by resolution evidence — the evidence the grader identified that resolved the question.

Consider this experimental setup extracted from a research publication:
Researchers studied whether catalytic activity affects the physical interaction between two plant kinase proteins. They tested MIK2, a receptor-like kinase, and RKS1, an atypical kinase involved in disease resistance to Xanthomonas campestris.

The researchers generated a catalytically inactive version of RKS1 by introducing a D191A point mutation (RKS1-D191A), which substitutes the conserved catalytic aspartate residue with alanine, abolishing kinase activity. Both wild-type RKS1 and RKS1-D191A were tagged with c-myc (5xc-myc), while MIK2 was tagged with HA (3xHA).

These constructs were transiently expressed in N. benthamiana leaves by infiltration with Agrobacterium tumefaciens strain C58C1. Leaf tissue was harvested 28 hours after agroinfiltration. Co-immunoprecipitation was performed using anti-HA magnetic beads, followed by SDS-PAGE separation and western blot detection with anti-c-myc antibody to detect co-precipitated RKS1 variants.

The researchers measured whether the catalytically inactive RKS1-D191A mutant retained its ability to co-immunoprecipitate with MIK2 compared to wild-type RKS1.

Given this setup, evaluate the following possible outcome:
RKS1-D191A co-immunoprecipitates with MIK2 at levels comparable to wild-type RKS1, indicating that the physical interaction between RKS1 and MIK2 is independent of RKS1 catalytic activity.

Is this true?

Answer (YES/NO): NO